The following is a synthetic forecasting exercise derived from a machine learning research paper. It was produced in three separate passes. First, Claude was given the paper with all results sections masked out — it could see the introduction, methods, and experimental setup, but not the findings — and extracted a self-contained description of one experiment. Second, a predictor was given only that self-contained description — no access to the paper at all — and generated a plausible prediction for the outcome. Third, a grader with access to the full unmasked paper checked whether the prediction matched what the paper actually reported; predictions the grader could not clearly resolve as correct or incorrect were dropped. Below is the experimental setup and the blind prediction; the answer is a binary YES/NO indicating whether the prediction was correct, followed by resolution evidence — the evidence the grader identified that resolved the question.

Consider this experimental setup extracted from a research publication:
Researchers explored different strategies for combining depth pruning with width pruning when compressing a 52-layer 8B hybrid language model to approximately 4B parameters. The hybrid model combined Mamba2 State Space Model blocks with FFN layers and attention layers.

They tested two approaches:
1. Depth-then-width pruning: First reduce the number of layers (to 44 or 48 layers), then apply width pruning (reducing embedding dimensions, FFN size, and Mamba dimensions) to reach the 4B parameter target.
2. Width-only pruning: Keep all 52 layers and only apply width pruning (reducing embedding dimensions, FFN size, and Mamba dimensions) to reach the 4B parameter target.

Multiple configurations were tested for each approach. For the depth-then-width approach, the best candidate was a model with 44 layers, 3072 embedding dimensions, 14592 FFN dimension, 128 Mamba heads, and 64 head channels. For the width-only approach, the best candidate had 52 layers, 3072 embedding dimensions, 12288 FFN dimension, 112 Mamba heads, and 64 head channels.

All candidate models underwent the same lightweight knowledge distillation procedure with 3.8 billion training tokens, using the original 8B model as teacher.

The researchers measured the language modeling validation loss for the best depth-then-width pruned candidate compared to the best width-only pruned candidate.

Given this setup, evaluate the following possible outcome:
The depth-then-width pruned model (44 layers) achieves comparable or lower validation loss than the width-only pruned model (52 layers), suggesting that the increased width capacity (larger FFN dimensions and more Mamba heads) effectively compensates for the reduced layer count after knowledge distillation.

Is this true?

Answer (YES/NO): NO